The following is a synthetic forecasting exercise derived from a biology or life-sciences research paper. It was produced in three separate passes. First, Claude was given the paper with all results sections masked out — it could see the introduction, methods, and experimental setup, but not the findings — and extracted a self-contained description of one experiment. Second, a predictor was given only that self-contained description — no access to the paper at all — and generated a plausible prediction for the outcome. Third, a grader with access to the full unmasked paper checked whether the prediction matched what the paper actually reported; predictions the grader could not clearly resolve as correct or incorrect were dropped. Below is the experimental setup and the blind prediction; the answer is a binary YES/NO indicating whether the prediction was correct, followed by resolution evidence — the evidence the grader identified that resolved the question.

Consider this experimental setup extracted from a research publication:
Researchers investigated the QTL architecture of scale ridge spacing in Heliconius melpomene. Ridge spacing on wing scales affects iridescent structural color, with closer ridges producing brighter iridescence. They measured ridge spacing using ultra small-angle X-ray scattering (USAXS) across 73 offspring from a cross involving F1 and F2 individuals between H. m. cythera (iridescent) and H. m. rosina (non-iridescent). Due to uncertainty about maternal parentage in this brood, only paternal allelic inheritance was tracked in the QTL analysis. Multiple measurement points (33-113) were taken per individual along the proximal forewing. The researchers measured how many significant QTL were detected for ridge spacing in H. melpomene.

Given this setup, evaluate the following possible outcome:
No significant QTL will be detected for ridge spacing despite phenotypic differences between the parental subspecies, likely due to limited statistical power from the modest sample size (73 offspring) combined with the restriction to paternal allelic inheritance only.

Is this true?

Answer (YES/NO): NO